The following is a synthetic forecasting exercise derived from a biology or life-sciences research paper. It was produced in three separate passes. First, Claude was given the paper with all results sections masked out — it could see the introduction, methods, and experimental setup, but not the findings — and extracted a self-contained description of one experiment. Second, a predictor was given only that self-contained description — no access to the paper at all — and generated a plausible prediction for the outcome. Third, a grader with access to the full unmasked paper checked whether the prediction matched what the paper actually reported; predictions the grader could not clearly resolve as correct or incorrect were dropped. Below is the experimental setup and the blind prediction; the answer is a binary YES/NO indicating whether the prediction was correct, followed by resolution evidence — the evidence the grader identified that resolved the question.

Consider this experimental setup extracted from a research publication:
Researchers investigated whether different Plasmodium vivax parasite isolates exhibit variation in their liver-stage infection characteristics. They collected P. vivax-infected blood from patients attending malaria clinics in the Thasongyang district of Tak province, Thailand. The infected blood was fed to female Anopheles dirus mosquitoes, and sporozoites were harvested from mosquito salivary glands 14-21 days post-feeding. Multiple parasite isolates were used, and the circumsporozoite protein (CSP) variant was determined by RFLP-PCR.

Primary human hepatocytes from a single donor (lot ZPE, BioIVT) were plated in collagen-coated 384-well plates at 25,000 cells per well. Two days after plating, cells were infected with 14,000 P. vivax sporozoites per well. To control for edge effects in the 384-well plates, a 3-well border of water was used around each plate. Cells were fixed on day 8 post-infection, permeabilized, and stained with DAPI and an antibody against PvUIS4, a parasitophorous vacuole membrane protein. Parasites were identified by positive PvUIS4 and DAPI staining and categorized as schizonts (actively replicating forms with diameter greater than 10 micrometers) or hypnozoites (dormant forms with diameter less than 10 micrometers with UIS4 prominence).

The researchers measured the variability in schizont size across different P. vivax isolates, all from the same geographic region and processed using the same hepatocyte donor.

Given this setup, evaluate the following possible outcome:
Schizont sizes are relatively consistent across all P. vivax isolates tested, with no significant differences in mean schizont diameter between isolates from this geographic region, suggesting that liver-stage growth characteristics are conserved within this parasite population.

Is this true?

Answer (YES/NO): NO